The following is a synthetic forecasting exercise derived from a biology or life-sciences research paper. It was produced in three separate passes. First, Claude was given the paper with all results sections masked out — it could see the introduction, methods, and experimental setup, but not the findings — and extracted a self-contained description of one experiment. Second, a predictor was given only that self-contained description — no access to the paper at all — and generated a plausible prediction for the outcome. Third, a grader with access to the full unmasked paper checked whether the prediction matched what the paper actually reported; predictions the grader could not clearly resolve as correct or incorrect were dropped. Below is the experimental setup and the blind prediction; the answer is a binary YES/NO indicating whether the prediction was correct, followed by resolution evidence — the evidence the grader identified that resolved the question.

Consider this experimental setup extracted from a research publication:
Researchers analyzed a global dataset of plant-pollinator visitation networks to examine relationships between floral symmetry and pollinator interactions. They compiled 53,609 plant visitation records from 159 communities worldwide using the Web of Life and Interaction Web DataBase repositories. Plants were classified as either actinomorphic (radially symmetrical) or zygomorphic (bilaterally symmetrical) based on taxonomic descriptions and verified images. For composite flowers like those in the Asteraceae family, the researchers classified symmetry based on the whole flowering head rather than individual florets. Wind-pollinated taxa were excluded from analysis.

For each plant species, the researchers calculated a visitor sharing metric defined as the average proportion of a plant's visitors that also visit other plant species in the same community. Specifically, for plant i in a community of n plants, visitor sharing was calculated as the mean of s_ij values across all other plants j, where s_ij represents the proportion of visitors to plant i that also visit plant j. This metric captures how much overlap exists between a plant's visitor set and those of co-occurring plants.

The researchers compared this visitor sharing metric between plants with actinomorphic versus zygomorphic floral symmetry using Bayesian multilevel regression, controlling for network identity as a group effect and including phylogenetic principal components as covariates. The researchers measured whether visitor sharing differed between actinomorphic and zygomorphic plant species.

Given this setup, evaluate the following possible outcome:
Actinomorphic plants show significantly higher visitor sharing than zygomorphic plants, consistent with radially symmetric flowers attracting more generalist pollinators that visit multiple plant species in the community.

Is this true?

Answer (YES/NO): NO